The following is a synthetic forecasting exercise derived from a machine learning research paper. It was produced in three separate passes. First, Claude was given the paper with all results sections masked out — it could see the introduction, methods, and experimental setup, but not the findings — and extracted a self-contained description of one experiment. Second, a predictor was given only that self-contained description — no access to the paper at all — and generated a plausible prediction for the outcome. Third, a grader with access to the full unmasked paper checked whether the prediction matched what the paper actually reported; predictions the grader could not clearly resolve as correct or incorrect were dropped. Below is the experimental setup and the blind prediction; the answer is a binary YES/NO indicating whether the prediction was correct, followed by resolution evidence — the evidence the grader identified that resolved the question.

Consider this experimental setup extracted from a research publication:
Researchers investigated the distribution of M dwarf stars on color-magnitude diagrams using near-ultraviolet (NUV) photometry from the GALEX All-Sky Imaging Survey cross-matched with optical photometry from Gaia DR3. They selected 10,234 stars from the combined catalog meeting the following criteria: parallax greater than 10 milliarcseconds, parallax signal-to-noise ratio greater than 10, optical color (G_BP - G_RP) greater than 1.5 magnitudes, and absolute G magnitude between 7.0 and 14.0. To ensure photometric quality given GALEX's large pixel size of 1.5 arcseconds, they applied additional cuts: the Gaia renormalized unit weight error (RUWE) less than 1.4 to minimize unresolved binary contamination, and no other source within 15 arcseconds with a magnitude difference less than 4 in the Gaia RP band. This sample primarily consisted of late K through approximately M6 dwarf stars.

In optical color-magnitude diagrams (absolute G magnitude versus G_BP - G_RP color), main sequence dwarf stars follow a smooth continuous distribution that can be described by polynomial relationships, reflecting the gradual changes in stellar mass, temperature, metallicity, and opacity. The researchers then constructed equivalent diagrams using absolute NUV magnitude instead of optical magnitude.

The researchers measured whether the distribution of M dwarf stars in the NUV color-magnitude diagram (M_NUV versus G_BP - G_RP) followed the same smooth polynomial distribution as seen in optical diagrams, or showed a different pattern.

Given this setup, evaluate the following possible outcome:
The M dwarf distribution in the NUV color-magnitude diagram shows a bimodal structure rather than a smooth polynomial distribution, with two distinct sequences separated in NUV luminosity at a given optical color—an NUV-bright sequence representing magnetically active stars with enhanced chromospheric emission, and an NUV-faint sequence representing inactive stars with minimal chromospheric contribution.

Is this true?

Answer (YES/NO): YES